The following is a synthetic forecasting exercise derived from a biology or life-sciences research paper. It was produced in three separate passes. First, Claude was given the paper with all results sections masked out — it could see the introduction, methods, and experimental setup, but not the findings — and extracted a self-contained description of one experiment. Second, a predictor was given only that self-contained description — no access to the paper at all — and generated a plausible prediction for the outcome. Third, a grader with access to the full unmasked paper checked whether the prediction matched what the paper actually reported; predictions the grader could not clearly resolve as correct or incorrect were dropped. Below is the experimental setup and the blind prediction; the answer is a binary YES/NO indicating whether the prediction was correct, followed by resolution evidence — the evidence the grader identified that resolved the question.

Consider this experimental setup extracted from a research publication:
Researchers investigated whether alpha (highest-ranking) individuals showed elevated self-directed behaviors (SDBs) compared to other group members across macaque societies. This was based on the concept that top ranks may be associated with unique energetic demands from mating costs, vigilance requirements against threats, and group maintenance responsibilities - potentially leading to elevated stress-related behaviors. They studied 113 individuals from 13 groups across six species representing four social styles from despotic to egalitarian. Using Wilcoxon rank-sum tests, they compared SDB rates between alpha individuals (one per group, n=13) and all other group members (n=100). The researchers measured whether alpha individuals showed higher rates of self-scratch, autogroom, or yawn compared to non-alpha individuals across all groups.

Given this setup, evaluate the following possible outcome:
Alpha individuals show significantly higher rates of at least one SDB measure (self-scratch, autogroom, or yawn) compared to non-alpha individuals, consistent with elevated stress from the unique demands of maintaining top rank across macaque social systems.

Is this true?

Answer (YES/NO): YES